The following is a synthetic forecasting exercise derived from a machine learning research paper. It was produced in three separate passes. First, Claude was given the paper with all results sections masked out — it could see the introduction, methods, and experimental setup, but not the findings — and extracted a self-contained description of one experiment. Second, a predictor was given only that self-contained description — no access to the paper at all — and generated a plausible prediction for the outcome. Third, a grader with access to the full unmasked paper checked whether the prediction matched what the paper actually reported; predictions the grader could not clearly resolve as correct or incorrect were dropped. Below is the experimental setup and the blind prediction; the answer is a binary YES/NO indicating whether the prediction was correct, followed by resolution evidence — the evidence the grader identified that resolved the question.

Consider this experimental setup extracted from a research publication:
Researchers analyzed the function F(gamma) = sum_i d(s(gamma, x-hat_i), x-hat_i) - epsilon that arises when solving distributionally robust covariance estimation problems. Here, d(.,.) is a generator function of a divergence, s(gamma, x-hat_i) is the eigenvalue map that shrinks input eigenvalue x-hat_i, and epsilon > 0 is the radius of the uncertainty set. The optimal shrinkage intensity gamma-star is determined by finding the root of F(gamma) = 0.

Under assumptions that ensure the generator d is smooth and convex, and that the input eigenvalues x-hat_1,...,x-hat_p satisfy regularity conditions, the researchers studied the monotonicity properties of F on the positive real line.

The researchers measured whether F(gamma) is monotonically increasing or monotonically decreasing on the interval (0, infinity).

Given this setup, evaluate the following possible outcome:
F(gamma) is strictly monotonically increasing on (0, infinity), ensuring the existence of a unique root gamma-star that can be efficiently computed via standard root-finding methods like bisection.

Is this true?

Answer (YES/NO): NO